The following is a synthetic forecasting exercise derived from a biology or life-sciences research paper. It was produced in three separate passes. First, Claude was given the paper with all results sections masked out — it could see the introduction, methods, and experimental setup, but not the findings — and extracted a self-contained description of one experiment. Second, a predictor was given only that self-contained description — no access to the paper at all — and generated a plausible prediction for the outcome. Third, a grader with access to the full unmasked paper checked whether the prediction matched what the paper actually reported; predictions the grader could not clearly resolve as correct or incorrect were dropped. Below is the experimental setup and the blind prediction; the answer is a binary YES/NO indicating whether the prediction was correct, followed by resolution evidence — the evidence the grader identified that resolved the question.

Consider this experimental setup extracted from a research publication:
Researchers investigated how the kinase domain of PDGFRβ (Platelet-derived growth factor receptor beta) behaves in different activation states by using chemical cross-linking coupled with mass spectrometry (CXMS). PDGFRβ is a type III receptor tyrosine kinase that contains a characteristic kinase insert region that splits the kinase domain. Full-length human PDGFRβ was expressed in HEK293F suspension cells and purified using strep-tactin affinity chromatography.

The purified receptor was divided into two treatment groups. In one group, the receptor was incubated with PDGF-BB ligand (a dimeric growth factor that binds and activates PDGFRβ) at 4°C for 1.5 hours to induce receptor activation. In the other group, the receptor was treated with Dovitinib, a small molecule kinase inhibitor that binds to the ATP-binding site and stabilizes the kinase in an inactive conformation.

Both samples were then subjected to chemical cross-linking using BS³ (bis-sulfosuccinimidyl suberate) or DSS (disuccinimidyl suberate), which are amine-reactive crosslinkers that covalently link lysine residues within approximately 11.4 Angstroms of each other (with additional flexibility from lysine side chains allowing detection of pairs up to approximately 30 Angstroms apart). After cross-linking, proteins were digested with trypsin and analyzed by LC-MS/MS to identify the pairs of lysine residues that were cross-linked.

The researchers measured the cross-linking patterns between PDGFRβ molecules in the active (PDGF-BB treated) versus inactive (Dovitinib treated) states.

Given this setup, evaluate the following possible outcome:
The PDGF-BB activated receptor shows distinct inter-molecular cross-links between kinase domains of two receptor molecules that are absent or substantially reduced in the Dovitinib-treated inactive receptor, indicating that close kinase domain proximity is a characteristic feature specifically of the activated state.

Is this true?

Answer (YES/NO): NO